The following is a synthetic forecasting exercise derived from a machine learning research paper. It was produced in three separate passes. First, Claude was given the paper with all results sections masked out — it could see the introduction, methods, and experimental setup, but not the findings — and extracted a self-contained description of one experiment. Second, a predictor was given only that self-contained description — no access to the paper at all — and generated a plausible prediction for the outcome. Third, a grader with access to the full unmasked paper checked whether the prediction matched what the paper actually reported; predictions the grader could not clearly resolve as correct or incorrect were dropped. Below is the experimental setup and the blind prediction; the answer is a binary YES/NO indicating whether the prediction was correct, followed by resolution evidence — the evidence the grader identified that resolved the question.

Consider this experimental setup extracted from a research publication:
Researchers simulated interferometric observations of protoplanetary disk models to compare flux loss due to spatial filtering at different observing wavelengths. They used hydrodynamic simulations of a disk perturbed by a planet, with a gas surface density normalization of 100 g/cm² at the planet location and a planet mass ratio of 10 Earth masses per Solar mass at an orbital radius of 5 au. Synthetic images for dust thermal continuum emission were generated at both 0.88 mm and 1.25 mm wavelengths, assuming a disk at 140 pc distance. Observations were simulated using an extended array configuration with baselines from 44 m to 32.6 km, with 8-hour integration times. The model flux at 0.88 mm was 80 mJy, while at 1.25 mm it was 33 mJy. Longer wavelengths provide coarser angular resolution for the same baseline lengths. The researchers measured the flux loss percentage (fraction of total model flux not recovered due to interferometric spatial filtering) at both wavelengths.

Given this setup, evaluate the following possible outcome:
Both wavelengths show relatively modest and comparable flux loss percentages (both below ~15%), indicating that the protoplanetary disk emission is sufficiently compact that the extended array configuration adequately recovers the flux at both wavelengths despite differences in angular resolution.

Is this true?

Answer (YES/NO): NO